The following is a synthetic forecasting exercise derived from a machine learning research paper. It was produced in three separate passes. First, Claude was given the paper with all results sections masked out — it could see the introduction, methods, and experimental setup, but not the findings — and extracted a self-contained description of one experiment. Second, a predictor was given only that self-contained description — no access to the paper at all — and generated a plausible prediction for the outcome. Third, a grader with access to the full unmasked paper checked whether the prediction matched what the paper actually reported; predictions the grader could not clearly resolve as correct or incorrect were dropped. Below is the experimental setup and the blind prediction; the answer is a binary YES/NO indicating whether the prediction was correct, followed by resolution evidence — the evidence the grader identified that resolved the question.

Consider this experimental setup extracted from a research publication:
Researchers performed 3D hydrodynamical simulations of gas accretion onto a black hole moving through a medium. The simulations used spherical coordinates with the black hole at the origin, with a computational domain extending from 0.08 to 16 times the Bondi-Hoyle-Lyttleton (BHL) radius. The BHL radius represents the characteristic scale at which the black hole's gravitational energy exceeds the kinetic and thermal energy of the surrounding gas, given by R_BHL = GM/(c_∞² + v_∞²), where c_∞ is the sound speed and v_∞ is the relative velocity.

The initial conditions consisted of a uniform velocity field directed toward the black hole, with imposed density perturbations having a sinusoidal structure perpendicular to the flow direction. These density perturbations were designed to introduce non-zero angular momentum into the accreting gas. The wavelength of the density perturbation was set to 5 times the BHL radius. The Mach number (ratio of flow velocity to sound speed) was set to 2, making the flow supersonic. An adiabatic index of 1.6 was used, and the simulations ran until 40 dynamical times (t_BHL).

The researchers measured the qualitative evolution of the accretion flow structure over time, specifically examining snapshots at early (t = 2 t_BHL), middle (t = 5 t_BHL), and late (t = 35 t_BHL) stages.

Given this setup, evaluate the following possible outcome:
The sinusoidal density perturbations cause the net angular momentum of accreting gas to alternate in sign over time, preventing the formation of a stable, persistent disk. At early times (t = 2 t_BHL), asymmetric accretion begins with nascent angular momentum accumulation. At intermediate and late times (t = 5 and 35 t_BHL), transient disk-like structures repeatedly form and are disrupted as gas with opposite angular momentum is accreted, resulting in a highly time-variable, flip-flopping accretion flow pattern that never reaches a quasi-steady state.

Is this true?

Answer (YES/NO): NO